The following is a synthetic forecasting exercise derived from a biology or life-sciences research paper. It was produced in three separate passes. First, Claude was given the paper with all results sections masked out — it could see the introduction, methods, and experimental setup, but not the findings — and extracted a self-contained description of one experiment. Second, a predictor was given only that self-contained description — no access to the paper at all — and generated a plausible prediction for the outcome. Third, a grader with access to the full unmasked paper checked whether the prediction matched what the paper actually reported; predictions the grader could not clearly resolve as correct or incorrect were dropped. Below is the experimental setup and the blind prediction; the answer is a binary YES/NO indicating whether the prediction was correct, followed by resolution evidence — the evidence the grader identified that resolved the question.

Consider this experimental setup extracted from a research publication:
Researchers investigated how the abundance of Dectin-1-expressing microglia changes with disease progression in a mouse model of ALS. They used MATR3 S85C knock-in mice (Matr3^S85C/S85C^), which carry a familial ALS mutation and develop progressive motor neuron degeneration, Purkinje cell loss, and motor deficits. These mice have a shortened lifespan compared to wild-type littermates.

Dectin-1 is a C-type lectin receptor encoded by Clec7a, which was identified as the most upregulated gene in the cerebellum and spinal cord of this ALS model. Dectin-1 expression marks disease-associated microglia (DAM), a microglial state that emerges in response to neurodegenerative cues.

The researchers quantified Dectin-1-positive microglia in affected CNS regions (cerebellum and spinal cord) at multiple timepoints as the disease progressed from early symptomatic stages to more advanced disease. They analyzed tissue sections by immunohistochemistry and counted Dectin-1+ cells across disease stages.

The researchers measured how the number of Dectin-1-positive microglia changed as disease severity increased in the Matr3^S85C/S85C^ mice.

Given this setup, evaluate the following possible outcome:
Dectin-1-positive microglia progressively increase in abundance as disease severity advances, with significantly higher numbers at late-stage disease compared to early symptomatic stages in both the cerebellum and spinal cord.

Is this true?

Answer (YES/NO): NO